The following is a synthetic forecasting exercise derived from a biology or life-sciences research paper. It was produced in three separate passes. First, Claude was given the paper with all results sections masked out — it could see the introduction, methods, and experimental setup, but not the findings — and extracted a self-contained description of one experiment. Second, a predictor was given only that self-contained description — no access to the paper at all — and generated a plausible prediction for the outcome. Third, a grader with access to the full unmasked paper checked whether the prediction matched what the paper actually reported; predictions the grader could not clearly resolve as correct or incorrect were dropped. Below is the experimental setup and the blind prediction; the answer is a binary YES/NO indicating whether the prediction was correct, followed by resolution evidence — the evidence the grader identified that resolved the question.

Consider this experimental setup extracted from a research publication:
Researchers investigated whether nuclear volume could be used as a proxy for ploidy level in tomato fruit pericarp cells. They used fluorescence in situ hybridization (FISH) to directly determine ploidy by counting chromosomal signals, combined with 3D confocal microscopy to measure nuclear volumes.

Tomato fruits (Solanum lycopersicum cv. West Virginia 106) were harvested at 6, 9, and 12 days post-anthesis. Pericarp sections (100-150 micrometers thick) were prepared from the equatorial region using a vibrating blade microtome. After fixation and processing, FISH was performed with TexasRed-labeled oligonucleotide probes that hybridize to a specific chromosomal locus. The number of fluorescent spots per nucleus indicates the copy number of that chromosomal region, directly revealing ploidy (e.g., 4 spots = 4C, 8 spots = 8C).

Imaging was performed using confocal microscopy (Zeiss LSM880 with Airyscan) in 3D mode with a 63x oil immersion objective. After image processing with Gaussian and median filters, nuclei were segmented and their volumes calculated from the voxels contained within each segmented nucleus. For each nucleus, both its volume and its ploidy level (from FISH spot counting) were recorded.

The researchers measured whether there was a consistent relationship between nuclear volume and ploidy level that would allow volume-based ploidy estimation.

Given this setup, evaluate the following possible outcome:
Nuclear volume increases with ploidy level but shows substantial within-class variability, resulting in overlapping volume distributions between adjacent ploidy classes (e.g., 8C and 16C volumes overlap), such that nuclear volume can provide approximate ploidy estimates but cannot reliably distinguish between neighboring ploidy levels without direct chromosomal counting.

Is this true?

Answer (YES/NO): YES